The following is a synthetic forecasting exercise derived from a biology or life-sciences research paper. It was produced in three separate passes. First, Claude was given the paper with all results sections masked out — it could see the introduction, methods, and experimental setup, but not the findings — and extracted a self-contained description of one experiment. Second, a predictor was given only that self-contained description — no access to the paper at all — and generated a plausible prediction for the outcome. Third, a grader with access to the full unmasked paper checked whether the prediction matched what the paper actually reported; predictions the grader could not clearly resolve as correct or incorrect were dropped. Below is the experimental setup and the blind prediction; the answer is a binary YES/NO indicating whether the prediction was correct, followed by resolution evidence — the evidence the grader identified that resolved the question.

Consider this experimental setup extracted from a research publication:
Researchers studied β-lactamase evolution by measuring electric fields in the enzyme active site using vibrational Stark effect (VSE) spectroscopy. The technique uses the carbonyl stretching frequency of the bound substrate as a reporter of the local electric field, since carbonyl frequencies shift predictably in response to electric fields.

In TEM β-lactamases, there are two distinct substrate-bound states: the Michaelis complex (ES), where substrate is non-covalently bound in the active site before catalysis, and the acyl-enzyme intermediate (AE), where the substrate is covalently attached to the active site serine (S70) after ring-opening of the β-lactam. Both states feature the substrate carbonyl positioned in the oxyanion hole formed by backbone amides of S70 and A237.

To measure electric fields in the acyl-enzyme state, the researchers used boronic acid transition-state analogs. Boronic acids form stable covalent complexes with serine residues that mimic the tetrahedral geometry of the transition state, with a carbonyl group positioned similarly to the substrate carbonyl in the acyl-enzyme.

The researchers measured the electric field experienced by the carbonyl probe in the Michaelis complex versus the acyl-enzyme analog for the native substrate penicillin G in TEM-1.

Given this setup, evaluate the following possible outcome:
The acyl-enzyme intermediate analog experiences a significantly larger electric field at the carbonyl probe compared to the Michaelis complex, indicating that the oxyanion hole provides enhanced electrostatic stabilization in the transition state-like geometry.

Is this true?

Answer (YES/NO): NO